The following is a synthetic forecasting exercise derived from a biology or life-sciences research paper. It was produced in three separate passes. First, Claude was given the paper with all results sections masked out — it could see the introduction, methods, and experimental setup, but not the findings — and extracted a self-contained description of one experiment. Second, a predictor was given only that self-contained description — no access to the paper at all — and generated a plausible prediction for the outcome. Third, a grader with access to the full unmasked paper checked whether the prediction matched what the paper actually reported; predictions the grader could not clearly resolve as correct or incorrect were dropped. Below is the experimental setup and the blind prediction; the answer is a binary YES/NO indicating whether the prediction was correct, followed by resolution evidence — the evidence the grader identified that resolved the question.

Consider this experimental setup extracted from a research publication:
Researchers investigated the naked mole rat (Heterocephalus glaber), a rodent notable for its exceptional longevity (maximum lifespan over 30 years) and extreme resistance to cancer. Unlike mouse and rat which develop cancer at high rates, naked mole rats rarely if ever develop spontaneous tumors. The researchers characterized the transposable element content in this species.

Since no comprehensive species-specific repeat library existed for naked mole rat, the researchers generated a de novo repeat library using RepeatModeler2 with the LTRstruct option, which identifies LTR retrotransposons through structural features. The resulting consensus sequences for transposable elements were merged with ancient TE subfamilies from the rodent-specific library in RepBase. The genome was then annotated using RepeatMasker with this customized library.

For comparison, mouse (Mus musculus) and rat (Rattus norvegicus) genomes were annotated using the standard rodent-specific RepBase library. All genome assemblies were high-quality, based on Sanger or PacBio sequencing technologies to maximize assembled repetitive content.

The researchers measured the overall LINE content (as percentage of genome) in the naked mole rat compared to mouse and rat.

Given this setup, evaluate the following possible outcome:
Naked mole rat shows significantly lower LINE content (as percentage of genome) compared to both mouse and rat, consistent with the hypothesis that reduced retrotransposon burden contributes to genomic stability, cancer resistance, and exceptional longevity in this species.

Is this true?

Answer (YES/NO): NO